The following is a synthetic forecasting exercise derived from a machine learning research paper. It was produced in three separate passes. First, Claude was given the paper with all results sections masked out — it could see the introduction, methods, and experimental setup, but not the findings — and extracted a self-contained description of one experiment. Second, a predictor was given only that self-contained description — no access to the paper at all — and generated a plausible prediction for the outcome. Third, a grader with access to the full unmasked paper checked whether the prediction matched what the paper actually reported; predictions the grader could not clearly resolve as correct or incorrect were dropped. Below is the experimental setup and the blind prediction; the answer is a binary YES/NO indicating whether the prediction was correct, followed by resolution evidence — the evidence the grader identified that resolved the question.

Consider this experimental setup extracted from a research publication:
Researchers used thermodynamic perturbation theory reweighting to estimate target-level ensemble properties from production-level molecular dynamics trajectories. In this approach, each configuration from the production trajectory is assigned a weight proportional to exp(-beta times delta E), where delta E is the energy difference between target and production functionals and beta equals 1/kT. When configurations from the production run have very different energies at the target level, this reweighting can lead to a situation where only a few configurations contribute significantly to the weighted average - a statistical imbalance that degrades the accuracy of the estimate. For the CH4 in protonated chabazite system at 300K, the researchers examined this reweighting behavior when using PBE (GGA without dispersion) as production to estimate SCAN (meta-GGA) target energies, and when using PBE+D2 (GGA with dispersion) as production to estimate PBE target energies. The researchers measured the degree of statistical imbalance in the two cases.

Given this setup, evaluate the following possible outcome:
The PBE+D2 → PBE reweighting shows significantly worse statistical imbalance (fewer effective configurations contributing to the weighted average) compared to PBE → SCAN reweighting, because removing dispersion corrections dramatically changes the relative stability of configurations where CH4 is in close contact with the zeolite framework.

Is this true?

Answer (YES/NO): NO